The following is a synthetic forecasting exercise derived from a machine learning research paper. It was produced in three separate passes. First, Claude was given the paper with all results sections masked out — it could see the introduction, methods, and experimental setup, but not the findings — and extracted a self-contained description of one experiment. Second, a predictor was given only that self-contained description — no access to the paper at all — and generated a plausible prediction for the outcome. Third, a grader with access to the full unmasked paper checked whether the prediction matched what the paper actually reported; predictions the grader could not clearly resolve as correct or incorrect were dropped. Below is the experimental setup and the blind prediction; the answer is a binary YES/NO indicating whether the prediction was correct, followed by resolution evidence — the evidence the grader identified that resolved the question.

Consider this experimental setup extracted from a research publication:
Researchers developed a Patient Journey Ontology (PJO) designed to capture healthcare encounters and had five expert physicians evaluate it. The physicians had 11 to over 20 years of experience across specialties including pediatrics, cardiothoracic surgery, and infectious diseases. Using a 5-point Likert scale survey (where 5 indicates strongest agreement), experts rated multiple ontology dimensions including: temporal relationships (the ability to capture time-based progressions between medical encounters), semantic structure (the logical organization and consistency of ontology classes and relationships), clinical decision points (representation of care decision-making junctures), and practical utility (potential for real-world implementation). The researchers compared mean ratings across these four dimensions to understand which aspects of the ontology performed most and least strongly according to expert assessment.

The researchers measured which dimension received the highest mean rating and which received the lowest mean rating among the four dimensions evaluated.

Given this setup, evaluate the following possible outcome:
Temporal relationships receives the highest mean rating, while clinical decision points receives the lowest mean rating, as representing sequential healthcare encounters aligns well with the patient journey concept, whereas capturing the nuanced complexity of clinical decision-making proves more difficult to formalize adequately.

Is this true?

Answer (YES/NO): NO